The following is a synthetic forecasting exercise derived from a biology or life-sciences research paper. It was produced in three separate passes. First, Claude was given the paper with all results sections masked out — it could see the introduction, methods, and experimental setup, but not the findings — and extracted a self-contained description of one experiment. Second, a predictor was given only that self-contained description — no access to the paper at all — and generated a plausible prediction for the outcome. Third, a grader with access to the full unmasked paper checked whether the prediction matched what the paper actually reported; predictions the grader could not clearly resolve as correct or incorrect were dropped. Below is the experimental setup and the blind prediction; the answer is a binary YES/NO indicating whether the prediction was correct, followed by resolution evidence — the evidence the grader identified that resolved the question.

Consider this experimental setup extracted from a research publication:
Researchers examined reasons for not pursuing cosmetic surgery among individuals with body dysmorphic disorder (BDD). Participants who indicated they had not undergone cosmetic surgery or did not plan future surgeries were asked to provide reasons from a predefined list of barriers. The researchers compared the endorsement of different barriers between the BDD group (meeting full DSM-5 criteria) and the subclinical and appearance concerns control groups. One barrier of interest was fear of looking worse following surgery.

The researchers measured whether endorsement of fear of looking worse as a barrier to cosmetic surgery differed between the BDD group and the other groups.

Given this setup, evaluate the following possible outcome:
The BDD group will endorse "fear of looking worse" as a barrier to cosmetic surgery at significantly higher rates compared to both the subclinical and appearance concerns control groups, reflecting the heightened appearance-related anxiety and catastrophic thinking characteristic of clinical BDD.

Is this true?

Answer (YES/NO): NO